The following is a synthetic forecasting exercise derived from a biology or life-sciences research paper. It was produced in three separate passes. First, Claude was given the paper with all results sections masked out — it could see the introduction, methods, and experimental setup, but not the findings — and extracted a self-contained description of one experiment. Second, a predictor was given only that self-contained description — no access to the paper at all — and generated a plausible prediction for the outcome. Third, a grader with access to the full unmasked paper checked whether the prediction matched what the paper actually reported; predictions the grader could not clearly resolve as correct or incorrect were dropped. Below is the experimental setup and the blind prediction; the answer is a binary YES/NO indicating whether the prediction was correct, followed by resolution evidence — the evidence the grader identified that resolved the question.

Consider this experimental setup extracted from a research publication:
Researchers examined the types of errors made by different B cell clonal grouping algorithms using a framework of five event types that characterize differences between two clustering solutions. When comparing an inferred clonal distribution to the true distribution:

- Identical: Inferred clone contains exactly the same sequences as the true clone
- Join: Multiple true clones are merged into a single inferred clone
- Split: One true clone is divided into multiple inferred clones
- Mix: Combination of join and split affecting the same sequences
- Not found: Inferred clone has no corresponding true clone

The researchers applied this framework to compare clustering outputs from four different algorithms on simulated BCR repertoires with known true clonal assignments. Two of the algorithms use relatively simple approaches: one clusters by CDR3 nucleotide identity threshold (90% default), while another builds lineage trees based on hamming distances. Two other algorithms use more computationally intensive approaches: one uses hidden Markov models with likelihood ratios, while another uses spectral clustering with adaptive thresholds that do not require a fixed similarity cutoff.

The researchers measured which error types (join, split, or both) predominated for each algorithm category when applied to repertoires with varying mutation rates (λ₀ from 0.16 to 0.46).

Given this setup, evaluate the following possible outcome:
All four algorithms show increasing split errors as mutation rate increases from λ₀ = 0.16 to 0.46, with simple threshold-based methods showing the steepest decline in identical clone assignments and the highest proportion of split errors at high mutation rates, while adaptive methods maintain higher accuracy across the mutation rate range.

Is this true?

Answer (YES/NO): NO